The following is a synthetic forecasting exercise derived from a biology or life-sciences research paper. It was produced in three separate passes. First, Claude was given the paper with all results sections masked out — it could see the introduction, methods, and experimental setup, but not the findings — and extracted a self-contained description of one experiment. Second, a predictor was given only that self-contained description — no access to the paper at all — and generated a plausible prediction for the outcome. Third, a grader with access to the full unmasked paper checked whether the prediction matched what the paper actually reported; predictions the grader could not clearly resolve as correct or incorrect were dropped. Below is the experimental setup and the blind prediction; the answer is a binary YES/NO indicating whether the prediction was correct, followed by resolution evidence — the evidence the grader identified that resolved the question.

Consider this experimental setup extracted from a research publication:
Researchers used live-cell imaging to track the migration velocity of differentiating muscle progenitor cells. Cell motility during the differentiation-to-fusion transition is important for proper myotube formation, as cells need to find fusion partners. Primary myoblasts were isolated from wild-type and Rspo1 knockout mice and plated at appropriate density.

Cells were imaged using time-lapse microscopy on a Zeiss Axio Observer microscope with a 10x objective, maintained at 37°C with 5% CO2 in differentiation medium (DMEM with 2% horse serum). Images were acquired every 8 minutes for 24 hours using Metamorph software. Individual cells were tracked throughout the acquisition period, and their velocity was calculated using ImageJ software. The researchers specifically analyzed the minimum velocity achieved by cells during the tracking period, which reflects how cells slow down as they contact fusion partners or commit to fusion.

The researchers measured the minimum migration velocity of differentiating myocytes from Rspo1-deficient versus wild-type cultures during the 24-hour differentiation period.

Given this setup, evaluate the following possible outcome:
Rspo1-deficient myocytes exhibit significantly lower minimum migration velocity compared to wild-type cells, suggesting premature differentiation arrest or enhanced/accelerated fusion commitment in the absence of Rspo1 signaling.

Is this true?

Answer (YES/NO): NO